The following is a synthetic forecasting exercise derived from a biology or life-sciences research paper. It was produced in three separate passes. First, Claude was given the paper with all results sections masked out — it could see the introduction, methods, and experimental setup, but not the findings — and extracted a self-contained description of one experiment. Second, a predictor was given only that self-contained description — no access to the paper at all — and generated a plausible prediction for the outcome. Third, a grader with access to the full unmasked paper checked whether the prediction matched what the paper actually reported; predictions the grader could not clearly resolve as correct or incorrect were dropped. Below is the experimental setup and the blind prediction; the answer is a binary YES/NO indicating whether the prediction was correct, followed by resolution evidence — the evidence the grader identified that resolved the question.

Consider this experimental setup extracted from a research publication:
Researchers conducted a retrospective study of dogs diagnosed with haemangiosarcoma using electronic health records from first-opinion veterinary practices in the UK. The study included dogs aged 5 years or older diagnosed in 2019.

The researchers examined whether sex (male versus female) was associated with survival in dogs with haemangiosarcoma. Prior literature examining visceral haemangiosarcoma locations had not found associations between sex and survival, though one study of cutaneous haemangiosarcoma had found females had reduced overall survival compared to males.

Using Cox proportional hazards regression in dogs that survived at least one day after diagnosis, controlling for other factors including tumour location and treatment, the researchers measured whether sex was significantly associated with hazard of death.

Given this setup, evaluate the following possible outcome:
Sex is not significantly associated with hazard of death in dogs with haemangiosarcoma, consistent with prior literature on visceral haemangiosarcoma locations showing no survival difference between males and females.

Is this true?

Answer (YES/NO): NO